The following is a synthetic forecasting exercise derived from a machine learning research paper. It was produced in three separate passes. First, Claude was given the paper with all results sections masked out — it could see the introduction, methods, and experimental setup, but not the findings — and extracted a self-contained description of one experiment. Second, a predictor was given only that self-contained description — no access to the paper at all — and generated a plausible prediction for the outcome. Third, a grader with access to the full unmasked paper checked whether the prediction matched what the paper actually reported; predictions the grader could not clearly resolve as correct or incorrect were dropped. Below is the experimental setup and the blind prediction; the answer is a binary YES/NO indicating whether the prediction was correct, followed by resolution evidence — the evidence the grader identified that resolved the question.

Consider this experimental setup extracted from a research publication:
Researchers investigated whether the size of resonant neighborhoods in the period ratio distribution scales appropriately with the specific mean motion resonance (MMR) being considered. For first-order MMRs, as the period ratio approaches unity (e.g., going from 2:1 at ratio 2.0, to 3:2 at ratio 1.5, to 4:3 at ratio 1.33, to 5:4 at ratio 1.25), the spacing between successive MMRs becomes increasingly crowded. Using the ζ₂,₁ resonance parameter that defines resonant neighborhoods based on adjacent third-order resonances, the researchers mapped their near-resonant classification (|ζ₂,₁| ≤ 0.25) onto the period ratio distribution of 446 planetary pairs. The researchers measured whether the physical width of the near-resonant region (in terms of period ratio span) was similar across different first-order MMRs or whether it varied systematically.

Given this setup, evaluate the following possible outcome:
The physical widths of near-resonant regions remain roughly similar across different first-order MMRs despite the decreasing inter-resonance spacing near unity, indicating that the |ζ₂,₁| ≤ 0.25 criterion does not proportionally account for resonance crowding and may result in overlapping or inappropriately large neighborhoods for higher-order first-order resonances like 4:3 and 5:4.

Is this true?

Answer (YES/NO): NO